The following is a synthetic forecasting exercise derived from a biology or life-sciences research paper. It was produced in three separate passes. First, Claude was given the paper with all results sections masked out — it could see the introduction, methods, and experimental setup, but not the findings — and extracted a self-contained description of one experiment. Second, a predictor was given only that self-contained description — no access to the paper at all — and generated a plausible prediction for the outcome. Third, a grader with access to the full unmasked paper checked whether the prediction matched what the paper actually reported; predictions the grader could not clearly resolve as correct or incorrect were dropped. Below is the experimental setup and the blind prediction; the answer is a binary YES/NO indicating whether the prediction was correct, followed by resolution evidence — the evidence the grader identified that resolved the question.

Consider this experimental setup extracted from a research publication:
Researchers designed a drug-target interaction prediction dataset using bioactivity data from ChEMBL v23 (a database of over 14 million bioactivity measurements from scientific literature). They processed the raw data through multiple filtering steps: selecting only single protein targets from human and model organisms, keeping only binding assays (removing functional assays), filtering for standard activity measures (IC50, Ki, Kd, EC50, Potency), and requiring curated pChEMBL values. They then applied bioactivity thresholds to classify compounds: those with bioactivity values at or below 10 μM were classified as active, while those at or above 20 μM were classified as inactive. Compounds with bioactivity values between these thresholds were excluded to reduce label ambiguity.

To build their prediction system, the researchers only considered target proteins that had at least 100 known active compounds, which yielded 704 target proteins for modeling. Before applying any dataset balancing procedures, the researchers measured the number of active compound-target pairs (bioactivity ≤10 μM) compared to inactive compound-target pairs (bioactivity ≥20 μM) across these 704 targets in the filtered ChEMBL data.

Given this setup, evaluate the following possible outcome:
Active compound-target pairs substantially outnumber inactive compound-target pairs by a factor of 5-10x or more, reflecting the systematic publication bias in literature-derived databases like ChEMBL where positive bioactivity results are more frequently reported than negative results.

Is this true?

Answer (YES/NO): YES